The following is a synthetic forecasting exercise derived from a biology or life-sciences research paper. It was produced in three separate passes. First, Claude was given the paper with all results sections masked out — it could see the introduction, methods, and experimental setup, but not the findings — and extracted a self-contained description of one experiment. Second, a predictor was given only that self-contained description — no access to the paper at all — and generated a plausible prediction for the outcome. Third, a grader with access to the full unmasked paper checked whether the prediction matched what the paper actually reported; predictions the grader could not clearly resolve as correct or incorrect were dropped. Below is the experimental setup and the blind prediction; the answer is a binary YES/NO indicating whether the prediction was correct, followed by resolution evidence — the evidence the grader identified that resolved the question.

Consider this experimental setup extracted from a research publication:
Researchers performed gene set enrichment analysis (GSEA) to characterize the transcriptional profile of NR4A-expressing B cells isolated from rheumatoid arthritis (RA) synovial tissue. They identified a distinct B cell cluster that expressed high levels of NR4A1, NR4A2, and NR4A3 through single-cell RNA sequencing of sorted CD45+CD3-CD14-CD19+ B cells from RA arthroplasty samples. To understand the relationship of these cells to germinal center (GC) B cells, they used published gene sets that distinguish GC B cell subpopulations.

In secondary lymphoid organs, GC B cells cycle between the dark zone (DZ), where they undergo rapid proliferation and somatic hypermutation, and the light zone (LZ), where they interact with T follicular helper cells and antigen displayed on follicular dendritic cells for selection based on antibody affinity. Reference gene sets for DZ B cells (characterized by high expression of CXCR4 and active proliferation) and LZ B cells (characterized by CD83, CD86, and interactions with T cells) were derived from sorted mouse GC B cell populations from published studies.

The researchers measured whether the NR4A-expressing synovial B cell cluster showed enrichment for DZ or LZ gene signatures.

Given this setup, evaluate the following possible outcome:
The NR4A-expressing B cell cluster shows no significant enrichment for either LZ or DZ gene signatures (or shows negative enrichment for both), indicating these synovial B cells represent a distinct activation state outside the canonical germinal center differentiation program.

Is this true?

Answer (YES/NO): NO